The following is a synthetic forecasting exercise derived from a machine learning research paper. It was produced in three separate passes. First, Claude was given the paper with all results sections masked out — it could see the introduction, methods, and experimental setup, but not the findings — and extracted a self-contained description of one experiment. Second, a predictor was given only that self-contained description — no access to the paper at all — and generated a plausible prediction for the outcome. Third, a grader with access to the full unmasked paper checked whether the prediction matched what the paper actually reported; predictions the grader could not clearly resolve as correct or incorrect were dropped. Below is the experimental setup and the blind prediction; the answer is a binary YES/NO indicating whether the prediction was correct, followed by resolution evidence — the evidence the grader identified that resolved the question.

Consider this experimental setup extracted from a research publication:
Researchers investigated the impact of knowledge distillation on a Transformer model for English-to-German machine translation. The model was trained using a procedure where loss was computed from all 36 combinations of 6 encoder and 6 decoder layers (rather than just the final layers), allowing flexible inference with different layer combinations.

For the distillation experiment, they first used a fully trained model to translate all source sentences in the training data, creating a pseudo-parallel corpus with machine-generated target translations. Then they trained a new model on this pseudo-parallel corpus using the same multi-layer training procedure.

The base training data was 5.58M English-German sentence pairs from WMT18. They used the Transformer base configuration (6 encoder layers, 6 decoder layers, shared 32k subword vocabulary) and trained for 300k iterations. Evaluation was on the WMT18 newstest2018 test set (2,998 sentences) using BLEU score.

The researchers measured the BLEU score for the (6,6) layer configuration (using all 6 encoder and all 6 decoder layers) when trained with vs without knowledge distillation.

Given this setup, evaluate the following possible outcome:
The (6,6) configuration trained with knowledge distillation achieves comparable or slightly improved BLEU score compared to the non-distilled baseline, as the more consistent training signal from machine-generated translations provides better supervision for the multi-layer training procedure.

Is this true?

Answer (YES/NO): NO